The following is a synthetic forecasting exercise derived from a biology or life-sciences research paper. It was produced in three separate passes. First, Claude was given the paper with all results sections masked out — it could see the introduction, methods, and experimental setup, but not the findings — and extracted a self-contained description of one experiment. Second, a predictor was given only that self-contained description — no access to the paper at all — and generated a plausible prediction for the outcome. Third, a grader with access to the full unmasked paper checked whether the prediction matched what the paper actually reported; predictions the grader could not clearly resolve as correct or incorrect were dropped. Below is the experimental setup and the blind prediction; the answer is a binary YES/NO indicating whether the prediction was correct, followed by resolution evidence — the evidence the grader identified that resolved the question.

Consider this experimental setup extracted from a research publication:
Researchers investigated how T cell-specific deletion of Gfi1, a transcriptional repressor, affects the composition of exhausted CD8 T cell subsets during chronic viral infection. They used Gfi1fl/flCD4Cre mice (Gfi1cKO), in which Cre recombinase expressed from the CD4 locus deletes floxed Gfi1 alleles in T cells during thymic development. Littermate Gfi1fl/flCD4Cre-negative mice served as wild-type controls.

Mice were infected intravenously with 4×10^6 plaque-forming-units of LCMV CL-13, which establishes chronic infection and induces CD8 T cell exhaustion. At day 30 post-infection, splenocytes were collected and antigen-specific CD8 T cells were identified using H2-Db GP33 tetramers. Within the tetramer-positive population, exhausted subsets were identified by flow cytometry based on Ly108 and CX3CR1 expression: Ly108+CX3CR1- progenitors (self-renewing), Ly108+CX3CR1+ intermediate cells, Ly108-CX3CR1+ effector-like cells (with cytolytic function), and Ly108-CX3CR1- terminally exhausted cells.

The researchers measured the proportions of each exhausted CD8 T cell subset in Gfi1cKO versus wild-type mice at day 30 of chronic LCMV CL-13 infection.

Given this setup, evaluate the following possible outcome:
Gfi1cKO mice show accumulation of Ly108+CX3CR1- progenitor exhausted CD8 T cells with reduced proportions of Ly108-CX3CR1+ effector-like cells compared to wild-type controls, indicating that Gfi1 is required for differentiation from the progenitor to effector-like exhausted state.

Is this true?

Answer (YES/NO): YES